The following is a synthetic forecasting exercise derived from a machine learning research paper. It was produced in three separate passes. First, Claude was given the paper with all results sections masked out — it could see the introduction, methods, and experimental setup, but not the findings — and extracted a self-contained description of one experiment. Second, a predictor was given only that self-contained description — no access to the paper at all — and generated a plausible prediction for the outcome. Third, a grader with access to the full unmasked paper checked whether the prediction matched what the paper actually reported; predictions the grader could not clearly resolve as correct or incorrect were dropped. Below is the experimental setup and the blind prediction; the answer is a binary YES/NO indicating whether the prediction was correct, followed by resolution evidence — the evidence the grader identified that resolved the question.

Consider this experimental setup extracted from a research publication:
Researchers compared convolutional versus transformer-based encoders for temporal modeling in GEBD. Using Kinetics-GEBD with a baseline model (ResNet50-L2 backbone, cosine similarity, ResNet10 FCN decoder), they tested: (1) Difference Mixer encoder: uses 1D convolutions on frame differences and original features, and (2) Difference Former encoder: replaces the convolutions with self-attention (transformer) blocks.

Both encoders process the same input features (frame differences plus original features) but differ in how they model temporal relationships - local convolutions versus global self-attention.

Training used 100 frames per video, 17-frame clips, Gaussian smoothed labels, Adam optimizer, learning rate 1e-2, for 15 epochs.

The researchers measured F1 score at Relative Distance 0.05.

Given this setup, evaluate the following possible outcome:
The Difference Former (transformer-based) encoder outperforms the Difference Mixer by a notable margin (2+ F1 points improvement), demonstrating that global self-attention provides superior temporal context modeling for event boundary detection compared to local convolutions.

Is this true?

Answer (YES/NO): NO